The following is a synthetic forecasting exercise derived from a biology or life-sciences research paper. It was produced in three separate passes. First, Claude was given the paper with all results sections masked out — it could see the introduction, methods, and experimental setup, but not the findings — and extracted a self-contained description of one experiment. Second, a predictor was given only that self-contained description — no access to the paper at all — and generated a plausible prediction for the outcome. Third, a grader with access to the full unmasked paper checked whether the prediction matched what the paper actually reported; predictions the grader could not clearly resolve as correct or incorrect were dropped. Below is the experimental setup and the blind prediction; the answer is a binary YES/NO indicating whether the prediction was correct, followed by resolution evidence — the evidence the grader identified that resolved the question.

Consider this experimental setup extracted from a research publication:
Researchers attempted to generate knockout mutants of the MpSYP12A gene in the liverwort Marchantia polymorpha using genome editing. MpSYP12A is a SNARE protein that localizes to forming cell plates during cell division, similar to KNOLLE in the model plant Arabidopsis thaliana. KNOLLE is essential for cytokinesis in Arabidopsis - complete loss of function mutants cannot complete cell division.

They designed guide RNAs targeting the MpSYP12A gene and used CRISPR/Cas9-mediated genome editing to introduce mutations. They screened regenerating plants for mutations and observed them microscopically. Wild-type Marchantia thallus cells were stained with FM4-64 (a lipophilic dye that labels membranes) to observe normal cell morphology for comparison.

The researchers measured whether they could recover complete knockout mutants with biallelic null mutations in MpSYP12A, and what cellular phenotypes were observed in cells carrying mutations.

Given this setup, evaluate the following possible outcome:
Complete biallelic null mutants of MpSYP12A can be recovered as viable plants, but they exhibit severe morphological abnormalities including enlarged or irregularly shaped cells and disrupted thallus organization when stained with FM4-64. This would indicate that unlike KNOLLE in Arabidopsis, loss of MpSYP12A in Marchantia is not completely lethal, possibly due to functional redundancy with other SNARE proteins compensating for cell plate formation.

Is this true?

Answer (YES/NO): NO